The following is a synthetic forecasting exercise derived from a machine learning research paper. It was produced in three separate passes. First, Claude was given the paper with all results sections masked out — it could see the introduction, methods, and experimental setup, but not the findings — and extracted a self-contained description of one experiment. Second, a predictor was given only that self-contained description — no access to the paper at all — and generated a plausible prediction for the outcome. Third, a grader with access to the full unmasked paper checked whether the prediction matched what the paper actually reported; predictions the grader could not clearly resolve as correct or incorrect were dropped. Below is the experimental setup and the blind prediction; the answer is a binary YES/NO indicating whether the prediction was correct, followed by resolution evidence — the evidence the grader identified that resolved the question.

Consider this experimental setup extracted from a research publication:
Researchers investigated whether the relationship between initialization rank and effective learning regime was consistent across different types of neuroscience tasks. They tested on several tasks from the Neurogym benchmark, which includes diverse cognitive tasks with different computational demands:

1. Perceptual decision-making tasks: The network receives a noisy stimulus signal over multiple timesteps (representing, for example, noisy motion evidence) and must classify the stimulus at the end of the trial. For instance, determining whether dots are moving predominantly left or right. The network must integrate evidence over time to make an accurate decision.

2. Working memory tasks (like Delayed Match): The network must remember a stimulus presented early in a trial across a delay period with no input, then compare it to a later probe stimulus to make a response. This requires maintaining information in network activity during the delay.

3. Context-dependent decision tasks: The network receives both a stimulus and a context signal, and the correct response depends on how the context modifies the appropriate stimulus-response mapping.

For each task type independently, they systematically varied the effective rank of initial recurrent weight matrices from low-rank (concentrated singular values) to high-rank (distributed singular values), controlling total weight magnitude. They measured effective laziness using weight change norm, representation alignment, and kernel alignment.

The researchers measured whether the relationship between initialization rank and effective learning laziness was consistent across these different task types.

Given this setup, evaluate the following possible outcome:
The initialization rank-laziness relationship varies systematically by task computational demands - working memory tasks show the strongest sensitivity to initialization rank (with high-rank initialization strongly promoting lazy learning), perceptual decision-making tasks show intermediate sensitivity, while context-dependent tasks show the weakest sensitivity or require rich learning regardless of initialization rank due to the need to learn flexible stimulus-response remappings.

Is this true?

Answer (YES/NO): NO